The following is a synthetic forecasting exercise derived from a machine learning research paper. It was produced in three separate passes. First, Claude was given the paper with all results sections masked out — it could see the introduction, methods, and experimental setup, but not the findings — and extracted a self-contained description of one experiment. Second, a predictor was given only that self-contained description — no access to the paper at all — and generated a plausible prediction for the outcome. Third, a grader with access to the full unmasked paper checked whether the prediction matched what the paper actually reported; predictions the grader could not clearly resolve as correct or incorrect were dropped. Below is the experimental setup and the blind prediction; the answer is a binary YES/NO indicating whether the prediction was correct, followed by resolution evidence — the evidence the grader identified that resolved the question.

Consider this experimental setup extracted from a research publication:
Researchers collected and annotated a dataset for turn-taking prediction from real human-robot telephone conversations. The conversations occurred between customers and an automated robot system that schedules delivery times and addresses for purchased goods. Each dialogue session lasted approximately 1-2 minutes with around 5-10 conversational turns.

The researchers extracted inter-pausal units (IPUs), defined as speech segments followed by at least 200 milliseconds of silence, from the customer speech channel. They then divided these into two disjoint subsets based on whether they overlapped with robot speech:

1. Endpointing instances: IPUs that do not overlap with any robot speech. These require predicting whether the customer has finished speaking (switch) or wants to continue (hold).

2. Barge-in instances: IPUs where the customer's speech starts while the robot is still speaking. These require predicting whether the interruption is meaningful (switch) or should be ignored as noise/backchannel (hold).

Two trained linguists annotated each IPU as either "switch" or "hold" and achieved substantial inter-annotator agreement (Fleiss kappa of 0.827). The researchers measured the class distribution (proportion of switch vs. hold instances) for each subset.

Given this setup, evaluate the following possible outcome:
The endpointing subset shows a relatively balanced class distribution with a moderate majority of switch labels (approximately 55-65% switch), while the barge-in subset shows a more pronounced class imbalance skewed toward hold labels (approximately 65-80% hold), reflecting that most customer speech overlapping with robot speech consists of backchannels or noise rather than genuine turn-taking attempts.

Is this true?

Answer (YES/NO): NO